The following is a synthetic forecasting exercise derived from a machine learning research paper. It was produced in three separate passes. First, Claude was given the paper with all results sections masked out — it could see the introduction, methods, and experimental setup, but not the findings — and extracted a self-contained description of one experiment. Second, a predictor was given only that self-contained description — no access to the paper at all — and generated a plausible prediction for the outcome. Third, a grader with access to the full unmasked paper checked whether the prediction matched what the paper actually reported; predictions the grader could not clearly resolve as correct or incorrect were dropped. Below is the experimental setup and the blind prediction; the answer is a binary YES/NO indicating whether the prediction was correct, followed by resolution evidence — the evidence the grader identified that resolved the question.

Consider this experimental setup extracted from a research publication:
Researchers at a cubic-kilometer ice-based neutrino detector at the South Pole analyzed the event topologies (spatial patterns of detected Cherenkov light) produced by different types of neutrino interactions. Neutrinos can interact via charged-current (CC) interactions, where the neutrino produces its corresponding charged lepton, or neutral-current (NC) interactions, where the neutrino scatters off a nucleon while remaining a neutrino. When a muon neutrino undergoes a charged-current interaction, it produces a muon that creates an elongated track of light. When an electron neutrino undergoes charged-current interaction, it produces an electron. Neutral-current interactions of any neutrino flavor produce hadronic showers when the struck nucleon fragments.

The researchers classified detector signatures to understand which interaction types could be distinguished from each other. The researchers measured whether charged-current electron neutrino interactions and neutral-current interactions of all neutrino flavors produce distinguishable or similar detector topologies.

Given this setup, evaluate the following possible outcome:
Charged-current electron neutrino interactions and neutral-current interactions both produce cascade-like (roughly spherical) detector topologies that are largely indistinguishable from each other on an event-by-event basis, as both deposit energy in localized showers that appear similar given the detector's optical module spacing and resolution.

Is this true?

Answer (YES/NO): YES